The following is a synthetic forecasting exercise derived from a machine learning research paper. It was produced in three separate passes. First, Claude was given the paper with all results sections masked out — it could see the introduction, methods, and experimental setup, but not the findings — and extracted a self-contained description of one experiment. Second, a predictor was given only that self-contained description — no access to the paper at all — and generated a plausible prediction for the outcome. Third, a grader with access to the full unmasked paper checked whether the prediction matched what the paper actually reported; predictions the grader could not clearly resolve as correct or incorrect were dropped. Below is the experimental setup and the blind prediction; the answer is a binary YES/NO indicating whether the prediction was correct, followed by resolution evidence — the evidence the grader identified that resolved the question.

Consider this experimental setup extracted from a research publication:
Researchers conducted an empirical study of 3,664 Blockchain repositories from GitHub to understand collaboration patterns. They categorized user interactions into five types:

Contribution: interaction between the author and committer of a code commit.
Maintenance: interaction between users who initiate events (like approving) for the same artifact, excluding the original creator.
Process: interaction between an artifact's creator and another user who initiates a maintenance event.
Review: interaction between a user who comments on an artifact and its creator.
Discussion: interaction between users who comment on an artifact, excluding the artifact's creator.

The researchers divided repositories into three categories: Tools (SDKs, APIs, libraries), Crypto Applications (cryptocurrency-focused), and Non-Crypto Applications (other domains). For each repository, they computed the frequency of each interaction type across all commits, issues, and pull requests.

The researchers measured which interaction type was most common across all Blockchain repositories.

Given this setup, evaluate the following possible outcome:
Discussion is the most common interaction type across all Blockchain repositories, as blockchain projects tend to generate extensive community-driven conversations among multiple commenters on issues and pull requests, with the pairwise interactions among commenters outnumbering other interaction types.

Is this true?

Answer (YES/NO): NO